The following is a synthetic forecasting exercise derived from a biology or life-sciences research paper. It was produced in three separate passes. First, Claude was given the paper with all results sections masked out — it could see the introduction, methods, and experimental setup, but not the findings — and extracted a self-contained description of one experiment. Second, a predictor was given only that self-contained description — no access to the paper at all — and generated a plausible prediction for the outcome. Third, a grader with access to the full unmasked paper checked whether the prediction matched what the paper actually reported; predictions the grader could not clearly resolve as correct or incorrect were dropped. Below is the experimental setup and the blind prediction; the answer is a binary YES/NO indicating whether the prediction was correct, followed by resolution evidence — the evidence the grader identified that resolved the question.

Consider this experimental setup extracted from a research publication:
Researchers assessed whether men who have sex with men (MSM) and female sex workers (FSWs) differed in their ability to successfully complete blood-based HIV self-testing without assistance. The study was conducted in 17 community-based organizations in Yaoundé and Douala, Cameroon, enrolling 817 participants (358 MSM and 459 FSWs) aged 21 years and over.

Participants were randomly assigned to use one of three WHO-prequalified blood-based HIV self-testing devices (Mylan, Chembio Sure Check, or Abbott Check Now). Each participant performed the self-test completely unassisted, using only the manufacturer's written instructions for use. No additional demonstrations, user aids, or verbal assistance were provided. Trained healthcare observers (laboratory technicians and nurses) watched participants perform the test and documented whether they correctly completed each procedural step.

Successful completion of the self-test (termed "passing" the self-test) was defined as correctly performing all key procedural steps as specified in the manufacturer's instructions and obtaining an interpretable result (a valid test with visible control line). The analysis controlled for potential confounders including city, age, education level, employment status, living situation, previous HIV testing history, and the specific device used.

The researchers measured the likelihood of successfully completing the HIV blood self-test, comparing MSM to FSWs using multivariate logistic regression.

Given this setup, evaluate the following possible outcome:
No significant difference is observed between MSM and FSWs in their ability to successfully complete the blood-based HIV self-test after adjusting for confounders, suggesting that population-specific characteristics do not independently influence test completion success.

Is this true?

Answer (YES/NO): NO